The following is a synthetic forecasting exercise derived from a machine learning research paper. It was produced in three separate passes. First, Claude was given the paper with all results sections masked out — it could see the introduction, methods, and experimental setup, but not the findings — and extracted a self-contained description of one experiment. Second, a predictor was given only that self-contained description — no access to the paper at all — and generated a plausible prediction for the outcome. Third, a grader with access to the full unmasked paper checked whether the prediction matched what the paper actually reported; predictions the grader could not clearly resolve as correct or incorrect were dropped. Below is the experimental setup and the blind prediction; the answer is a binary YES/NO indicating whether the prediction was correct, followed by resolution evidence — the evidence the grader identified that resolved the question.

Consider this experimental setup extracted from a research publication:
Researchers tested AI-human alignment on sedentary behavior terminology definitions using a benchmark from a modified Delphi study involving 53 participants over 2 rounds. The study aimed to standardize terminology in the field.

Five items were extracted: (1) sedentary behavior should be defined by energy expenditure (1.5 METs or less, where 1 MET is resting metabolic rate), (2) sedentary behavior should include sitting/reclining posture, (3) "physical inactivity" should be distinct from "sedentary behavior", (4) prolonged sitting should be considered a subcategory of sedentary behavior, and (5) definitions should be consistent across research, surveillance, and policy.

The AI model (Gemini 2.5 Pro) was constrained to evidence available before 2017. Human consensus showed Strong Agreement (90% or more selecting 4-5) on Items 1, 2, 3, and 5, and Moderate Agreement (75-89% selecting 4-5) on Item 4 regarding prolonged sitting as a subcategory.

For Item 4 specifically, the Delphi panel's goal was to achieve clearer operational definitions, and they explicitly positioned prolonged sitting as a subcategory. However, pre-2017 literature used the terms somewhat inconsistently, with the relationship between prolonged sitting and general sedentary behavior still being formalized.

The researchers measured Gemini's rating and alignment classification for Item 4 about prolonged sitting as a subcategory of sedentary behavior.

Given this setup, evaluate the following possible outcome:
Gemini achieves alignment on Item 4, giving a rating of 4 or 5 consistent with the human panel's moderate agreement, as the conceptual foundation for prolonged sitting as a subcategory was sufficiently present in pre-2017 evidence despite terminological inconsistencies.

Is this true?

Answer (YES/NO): NO